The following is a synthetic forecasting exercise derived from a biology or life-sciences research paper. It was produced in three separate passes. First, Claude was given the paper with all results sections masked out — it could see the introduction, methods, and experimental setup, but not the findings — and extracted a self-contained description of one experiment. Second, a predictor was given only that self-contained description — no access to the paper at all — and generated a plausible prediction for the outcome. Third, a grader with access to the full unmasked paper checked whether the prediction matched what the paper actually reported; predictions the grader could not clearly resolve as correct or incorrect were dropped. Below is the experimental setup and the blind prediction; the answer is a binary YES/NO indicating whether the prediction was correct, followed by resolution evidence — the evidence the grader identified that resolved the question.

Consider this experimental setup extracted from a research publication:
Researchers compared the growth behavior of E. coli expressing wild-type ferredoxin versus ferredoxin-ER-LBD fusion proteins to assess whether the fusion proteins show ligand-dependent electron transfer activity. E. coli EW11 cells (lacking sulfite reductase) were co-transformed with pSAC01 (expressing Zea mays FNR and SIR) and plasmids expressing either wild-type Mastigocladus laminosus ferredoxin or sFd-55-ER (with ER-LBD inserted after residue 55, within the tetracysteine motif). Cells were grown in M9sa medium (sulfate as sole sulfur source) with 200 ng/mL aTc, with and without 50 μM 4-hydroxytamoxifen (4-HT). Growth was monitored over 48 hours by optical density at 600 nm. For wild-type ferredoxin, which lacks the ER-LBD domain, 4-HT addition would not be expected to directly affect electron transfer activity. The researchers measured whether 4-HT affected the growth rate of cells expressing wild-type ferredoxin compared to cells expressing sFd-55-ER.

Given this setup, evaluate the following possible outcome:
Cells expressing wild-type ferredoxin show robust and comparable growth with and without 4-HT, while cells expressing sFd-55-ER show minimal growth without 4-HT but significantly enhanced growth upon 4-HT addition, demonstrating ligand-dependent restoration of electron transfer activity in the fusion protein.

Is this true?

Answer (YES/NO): YES